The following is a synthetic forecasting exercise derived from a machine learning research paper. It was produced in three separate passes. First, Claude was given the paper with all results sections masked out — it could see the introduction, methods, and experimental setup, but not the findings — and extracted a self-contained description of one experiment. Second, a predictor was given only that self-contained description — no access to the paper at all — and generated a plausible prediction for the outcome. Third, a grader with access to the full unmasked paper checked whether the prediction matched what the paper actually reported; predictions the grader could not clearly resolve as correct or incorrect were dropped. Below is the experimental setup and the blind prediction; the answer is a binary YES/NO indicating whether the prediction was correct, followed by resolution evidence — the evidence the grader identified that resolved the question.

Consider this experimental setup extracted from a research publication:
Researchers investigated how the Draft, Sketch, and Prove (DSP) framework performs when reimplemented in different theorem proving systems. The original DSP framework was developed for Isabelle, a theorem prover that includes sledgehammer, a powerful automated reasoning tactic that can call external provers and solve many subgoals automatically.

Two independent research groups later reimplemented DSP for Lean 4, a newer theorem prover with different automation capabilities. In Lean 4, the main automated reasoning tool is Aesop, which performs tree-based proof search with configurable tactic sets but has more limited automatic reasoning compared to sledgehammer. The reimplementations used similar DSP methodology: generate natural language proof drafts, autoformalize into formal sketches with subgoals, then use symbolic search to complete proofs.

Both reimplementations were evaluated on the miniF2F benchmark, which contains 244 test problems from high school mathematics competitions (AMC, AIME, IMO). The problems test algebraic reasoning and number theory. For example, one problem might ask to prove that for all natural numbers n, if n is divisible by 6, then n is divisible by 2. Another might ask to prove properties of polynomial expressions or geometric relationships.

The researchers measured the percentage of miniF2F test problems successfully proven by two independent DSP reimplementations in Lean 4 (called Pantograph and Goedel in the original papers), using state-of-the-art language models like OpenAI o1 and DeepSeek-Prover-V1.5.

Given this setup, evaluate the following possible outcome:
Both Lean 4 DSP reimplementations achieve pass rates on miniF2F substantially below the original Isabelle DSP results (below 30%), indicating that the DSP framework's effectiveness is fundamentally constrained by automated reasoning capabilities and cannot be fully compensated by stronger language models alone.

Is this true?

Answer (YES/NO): NO